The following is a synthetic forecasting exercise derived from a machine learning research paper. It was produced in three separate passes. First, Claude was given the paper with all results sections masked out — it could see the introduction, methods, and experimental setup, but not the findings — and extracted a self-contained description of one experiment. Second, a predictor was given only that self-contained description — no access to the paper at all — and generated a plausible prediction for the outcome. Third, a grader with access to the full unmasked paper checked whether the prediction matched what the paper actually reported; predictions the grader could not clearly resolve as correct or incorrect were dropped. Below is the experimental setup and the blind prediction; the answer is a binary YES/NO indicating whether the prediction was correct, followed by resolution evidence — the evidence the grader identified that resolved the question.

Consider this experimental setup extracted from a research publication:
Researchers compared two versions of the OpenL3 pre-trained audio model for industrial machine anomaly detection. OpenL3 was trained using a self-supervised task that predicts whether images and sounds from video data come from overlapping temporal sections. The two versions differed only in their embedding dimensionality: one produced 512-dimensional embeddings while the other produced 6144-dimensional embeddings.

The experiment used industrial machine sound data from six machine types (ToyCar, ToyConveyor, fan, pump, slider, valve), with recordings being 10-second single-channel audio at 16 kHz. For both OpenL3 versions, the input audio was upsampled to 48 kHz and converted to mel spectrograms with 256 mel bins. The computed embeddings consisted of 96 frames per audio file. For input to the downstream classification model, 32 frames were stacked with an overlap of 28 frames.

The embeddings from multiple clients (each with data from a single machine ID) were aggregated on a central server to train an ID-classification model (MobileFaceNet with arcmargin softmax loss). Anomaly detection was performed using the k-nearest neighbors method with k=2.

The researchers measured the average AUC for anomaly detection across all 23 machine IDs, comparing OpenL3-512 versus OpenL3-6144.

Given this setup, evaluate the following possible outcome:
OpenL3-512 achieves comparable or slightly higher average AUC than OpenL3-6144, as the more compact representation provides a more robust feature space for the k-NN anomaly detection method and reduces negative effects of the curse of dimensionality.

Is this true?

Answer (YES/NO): NO